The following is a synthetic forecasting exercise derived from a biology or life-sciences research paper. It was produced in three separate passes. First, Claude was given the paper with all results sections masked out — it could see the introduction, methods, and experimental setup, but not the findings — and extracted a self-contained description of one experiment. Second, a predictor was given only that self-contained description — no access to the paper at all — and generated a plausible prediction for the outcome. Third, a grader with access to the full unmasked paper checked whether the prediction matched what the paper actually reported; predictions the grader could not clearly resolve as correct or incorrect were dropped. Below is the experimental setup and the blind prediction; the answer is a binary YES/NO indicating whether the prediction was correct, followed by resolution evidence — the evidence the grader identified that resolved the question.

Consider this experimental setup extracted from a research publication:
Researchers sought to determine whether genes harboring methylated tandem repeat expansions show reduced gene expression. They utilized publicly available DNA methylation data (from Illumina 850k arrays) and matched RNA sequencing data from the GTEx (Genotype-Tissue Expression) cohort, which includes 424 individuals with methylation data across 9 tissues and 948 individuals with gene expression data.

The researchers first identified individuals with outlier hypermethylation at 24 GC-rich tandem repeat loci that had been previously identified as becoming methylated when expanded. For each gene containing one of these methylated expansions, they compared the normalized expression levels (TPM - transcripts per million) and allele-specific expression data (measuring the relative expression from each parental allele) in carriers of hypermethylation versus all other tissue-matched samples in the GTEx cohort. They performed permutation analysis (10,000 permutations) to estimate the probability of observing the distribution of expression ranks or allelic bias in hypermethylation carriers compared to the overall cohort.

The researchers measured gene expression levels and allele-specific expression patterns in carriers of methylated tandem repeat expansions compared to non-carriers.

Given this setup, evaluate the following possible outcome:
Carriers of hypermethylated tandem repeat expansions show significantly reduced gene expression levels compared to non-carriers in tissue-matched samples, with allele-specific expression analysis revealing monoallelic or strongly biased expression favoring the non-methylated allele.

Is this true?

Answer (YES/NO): YES